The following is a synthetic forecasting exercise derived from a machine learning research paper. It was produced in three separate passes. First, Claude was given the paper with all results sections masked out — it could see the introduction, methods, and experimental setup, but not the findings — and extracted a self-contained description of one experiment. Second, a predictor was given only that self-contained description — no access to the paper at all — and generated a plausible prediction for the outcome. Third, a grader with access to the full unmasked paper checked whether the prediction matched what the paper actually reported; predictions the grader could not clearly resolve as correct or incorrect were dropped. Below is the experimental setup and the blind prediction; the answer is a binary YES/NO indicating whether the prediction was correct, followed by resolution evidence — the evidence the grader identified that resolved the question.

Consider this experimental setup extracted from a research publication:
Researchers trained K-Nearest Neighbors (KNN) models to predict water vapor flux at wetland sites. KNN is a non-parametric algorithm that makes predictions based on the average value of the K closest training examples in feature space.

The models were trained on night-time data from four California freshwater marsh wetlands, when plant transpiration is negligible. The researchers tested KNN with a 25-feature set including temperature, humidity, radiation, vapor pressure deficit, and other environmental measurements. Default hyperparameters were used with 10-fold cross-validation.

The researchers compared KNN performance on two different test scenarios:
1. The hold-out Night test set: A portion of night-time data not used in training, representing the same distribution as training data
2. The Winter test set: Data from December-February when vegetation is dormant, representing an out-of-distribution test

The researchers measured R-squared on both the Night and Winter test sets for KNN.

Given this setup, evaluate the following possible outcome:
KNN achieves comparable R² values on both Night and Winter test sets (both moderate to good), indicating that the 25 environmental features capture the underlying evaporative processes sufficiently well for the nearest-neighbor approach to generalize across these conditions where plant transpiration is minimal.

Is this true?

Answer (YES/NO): NO